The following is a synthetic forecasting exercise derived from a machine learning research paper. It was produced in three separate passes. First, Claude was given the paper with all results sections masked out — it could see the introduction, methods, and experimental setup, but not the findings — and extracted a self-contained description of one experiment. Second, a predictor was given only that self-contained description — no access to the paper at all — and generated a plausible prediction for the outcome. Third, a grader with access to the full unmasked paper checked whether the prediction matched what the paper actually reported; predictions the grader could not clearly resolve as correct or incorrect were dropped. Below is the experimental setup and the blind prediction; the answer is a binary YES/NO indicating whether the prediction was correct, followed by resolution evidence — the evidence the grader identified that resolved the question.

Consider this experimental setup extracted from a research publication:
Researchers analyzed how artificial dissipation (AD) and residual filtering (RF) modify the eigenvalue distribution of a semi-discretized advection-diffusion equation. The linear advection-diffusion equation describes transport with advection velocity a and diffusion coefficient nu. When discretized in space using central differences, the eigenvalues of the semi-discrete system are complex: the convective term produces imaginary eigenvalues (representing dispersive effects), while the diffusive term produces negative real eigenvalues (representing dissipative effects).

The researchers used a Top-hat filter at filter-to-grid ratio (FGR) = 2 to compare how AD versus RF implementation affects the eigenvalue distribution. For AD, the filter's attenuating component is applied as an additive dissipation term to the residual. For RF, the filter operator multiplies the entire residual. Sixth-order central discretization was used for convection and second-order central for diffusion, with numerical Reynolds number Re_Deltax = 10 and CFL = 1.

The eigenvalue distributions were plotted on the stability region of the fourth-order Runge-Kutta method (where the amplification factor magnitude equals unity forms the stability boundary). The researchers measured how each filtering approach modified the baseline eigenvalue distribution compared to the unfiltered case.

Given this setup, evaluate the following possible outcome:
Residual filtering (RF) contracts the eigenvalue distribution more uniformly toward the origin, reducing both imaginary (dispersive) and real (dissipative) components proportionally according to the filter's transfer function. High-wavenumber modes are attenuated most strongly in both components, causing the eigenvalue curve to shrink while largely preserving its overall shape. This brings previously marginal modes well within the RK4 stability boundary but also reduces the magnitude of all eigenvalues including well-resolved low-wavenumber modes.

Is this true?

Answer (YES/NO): NO